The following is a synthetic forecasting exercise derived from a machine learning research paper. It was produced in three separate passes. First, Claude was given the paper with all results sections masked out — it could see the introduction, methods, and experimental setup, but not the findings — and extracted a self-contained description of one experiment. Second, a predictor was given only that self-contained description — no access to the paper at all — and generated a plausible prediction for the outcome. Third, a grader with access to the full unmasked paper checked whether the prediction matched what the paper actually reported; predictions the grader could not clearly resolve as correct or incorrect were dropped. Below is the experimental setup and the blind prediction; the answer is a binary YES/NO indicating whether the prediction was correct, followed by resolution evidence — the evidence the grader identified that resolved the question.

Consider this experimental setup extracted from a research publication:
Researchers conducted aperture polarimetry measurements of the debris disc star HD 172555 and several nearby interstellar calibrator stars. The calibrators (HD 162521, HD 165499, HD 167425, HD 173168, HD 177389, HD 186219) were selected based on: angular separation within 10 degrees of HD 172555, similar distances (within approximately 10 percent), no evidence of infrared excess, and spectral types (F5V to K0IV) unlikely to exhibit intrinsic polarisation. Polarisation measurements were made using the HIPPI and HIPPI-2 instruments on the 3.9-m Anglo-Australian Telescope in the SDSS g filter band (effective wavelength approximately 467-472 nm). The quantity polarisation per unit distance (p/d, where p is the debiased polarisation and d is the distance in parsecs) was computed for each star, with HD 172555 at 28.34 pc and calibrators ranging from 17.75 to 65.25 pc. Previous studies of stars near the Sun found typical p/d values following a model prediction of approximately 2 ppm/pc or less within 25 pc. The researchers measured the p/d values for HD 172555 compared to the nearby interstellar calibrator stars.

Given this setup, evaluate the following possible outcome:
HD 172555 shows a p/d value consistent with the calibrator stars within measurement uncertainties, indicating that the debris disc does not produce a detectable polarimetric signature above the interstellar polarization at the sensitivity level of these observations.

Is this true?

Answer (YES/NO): NO